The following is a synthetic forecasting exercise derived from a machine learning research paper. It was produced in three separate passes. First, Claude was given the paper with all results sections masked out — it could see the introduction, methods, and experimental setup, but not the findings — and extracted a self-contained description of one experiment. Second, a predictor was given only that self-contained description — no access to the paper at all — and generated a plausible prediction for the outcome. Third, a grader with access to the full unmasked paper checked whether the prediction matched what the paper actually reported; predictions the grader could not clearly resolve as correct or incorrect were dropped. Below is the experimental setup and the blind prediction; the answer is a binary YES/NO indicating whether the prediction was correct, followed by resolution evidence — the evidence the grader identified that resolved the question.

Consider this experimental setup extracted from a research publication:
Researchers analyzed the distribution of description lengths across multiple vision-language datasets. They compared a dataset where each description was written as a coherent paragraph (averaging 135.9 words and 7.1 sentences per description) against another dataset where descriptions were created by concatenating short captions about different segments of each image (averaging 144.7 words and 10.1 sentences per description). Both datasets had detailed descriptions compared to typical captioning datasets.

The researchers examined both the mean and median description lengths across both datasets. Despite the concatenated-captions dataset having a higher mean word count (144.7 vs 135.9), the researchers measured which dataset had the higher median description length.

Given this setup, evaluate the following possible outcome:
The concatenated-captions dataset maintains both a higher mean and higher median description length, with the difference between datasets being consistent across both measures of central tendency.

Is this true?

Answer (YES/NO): NO